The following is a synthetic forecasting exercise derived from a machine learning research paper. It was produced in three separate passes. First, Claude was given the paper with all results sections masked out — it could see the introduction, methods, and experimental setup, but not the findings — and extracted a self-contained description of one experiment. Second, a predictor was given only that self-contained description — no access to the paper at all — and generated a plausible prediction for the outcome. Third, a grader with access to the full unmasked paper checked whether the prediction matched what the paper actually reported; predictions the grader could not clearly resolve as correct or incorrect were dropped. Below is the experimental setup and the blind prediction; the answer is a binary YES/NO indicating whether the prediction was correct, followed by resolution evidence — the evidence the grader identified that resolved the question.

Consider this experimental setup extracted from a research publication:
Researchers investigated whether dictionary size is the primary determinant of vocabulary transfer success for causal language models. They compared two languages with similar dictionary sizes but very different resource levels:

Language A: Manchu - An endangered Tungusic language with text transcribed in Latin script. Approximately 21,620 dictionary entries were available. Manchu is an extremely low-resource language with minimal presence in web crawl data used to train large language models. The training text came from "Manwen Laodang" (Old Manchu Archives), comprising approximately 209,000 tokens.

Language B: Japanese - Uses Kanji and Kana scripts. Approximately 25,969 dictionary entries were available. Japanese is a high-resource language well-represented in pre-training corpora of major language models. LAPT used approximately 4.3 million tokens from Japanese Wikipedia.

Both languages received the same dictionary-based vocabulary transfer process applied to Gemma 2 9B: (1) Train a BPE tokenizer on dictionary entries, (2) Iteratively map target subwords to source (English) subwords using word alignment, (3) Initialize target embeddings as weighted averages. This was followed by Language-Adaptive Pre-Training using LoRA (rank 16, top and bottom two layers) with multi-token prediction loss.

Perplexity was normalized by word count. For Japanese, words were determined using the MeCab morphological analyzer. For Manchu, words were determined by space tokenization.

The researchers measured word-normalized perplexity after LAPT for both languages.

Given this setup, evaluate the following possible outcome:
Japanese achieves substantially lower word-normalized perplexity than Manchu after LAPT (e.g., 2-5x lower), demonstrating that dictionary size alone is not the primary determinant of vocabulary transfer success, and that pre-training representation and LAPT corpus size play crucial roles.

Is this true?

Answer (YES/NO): NO